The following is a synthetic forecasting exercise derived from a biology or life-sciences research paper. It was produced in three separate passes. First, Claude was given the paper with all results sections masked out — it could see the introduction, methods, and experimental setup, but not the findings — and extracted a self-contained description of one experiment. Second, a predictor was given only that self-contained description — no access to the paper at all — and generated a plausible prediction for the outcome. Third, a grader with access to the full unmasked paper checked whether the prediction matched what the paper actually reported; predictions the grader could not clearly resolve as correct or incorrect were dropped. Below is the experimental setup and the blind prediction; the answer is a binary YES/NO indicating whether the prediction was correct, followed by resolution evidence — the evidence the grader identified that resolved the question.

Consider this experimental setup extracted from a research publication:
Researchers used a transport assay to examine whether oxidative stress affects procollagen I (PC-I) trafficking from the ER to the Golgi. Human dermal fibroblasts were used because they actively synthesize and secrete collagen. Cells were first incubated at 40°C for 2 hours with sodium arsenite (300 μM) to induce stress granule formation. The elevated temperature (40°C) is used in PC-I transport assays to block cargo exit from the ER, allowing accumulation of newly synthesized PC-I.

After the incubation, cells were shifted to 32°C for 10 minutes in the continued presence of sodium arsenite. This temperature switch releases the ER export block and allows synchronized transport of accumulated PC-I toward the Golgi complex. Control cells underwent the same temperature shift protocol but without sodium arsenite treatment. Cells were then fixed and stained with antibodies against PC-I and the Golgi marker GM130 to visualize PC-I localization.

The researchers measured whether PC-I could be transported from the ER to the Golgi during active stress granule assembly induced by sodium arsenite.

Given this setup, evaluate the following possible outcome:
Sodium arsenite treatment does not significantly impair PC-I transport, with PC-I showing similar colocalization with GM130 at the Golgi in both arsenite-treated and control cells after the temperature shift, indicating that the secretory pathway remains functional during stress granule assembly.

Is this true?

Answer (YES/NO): NO